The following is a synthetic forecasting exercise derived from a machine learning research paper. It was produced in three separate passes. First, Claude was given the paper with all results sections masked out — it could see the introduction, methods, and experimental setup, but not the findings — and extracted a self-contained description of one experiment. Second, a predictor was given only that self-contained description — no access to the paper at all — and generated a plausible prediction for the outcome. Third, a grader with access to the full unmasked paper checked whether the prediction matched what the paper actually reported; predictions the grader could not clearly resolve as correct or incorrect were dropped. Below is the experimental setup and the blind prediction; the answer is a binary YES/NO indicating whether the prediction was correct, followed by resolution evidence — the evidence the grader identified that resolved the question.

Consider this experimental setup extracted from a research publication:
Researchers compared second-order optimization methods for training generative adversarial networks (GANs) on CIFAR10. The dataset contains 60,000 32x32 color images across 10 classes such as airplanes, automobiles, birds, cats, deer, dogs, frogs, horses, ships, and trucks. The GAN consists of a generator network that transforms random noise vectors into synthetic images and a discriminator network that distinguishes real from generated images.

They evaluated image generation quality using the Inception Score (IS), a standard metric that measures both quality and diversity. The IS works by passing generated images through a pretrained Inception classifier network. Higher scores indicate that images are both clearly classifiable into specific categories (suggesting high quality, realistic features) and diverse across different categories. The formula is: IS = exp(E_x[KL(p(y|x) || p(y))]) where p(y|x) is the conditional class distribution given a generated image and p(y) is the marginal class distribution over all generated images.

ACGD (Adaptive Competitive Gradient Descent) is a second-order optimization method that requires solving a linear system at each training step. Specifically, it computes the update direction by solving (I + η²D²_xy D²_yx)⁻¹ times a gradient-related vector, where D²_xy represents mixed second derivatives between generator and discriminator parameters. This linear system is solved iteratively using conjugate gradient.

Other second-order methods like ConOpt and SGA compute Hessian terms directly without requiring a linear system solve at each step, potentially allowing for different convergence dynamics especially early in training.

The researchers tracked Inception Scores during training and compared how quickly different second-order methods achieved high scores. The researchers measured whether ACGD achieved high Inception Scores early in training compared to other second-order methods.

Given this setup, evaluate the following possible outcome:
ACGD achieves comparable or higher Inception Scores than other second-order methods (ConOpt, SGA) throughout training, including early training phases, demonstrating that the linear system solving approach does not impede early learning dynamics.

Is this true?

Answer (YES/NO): NO